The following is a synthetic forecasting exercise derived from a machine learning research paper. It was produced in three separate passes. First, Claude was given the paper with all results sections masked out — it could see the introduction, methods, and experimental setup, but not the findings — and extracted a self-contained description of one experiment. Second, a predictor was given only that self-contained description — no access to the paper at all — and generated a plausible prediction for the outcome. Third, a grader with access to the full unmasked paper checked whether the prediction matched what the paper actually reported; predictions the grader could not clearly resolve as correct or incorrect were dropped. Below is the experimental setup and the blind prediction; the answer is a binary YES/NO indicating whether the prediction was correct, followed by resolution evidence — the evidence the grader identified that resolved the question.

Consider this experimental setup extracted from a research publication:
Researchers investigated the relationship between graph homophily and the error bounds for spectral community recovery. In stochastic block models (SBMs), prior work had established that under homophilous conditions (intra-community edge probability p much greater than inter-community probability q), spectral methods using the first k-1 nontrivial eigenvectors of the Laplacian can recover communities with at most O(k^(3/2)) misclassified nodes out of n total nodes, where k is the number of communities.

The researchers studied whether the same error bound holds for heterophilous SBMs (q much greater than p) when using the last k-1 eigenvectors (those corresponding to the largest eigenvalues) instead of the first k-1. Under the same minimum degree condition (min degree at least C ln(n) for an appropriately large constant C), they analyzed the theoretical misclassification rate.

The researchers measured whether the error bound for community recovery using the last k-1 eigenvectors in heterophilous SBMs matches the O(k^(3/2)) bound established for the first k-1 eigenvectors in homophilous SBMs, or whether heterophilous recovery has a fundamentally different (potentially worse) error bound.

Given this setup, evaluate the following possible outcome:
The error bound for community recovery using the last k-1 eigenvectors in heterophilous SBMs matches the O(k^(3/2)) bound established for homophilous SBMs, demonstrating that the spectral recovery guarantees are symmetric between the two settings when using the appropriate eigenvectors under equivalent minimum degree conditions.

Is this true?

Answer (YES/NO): YES